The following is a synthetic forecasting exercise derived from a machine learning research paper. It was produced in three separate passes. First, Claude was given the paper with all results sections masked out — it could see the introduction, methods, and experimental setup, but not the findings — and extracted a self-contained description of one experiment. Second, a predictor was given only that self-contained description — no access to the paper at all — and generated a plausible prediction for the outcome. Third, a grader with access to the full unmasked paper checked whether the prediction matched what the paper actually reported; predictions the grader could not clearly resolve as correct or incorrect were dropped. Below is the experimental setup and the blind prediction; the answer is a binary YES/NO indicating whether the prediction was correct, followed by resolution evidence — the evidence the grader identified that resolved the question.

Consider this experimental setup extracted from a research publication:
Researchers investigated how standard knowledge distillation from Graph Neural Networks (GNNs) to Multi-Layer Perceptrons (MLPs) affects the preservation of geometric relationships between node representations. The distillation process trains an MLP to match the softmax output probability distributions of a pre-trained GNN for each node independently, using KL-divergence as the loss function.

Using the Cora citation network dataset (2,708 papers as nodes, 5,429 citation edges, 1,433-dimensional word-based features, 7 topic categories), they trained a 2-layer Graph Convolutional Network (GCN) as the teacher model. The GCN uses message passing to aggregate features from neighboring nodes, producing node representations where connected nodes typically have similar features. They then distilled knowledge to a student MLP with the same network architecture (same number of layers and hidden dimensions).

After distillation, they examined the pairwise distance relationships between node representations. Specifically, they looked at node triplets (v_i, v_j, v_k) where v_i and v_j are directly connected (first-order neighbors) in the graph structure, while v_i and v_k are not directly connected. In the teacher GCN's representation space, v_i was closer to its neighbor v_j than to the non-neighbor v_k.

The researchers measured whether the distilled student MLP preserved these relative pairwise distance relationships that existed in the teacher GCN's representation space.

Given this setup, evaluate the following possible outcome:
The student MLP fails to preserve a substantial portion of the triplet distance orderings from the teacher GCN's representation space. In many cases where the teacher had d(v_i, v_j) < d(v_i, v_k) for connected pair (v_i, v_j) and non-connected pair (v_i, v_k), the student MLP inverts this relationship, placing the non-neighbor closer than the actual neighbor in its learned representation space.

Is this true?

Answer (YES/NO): YES